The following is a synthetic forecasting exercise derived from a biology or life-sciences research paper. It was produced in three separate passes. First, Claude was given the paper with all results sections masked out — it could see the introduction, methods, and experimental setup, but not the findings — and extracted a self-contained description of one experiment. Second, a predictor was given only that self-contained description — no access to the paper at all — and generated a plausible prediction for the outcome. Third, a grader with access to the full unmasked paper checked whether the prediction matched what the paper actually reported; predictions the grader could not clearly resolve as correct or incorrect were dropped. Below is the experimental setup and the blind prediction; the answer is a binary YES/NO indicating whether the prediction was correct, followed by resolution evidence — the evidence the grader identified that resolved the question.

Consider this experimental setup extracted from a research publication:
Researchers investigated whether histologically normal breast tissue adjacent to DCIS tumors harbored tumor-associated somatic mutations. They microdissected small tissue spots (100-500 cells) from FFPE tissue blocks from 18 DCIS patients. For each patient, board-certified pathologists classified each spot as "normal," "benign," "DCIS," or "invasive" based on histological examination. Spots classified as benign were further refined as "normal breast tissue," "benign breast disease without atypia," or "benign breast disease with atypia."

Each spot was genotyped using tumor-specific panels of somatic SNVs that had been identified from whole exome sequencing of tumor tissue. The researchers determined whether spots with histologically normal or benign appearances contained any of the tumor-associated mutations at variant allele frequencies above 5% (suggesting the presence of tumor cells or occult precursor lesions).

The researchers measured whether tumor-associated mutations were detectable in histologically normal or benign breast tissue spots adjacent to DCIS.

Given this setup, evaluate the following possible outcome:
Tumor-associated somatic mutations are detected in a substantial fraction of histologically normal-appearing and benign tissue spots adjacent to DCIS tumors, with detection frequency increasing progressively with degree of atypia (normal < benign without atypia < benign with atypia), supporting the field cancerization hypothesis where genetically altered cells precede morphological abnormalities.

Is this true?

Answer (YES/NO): NO